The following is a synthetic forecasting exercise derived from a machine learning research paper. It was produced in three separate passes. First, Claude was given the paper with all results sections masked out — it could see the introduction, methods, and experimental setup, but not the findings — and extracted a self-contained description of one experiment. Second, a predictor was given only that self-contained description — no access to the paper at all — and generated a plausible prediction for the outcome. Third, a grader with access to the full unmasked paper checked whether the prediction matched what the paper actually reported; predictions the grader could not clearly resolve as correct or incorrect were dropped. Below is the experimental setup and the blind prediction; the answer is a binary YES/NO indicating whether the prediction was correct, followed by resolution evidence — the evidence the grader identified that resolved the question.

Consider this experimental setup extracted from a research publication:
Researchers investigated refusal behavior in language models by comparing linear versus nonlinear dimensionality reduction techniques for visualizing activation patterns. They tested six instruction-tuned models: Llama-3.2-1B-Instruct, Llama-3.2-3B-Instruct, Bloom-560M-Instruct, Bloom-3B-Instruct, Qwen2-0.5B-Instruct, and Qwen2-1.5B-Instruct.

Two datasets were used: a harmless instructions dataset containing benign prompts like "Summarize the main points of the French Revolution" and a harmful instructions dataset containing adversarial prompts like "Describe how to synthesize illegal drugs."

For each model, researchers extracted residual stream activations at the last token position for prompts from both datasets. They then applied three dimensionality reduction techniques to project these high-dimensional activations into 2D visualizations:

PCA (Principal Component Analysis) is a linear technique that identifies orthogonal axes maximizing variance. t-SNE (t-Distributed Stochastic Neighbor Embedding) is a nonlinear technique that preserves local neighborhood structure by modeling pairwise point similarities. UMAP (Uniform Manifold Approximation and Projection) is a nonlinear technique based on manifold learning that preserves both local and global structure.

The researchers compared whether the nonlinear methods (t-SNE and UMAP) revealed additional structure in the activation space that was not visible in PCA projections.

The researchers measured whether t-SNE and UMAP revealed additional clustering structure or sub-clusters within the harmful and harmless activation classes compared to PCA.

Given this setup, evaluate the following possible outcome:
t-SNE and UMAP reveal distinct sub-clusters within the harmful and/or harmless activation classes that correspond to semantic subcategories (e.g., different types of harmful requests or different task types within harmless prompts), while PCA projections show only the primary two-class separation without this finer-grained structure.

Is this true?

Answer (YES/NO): NO